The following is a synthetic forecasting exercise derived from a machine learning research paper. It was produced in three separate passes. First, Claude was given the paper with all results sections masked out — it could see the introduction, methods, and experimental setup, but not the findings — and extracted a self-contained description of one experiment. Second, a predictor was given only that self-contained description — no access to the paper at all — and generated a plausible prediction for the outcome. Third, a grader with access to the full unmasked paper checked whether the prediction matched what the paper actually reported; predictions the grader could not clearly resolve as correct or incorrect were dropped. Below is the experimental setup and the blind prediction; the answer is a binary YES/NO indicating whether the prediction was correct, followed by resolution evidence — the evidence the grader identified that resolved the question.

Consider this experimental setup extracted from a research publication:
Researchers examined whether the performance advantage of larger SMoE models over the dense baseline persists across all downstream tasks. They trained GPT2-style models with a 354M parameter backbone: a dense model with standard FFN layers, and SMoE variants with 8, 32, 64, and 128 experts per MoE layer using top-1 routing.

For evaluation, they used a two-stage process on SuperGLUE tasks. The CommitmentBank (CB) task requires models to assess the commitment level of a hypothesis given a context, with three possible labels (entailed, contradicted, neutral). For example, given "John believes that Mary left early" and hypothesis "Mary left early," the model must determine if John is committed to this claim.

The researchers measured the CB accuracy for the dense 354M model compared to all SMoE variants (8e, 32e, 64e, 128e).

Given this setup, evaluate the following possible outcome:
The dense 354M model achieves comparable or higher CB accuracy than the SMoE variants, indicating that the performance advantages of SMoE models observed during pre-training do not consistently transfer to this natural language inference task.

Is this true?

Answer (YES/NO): NO